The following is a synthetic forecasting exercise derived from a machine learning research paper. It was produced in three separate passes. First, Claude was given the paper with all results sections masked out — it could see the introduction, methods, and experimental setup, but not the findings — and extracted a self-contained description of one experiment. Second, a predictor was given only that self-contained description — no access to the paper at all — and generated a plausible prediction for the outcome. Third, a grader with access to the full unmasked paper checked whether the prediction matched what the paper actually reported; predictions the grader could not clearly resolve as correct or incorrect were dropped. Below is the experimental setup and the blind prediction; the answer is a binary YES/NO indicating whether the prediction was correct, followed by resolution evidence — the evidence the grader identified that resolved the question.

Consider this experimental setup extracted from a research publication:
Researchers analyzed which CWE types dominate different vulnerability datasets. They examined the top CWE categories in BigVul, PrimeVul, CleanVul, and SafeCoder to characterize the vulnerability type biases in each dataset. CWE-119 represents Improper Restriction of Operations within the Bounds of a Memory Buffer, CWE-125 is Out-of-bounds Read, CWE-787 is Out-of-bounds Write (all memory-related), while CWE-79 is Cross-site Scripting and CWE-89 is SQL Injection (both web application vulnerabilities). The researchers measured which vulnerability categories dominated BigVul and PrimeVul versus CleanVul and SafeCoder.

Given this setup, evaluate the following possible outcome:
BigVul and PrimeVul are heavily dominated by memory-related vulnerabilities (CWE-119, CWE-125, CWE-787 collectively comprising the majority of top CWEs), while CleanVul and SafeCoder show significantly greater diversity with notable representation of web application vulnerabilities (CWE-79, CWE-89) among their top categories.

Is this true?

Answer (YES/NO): NO